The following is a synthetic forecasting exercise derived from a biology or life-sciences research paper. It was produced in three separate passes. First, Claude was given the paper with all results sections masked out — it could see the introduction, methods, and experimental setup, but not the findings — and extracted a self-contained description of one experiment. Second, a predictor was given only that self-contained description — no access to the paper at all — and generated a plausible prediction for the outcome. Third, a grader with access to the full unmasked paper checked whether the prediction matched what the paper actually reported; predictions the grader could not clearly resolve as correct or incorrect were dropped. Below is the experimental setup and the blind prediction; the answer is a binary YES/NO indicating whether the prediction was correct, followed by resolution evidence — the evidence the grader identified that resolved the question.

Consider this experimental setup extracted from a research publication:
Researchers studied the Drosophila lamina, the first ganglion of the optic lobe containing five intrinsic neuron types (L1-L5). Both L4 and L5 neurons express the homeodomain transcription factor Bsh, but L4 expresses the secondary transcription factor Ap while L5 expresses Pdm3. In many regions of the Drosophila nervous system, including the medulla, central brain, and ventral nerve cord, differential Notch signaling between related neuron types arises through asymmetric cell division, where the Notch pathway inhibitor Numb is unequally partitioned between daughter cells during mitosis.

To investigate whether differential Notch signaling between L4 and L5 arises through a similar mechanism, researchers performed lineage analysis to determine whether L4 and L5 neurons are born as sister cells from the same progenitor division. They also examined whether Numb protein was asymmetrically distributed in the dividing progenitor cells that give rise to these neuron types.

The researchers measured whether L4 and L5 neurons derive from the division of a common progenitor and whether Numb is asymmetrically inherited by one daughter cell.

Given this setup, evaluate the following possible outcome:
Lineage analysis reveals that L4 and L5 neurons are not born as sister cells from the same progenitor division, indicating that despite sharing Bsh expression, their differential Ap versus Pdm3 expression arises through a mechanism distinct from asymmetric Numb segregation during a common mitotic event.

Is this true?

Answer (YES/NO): YES